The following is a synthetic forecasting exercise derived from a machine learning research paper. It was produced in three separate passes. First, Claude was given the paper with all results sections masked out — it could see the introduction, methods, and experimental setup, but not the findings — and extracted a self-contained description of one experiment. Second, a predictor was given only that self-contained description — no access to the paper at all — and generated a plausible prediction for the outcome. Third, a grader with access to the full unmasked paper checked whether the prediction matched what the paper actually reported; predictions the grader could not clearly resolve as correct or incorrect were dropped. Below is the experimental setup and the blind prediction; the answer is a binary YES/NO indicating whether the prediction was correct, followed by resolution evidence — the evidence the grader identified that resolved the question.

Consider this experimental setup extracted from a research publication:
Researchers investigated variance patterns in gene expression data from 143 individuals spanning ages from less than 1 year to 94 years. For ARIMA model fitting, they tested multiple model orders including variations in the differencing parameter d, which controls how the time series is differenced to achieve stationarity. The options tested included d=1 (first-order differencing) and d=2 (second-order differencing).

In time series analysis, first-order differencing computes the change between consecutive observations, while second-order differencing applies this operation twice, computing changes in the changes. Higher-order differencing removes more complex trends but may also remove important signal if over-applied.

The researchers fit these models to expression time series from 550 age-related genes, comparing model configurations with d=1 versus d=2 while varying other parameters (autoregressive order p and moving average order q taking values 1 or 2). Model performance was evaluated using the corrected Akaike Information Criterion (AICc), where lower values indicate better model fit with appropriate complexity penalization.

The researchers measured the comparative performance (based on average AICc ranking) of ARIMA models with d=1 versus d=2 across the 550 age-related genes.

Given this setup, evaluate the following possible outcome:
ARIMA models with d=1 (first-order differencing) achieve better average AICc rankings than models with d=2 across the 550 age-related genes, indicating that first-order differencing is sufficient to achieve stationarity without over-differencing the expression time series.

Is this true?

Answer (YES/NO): YES